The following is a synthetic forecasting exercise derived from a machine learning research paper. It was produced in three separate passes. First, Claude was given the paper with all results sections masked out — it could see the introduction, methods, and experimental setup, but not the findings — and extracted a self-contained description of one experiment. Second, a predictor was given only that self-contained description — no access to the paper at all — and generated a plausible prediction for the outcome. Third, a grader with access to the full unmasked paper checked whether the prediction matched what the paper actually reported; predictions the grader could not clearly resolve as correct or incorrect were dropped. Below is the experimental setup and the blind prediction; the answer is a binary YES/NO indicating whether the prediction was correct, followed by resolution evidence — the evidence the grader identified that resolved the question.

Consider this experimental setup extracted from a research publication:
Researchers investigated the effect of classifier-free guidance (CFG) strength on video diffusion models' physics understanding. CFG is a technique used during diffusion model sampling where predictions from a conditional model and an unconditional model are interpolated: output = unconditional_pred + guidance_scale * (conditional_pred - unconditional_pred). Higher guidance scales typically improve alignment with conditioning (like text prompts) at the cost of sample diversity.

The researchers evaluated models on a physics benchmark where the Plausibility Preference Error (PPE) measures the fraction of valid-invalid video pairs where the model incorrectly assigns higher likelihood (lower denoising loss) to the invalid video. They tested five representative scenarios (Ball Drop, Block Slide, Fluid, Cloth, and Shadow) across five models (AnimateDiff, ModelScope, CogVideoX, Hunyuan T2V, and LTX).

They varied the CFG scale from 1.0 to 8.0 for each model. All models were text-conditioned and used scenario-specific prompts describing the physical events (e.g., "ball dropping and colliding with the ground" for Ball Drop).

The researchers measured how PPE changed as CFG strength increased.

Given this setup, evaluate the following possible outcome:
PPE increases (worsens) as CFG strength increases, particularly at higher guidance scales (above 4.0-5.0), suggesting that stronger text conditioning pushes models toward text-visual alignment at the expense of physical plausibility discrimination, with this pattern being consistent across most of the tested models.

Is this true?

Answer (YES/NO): NO